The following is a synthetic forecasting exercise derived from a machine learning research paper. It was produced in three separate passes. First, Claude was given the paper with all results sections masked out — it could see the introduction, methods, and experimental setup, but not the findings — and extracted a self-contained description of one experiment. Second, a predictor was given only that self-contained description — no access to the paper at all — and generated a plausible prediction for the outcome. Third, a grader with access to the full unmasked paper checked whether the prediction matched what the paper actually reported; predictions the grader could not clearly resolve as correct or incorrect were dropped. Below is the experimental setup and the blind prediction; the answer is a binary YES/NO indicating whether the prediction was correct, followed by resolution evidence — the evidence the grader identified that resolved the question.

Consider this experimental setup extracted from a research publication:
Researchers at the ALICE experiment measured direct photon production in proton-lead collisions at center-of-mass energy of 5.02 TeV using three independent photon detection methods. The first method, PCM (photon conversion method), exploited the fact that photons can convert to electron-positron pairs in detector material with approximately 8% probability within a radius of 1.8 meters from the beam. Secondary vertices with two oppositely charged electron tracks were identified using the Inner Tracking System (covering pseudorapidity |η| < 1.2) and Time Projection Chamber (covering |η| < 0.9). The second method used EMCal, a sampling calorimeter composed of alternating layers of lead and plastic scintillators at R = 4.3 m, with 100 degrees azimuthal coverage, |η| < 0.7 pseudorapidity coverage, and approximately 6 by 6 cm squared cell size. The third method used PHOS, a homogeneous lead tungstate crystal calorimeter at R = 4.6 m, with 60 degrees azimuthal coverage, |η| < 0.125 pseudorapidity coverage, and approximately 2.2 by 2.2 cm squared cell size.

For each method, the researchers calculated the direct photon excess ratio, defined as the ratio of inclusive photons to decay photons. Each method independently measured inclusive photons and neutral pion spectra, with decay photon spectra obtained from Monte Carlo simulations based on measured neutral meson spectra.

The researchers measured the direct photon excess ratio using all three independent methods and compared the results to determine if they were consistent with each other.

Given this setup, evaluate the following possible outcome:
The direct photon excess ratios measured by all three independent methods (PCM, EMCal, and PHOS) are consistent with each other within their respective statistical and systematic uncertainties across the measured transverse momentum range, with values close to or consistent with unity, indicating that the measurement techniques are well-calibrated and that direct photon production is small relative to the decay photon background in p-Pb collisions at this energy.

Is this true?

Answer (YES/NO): YES